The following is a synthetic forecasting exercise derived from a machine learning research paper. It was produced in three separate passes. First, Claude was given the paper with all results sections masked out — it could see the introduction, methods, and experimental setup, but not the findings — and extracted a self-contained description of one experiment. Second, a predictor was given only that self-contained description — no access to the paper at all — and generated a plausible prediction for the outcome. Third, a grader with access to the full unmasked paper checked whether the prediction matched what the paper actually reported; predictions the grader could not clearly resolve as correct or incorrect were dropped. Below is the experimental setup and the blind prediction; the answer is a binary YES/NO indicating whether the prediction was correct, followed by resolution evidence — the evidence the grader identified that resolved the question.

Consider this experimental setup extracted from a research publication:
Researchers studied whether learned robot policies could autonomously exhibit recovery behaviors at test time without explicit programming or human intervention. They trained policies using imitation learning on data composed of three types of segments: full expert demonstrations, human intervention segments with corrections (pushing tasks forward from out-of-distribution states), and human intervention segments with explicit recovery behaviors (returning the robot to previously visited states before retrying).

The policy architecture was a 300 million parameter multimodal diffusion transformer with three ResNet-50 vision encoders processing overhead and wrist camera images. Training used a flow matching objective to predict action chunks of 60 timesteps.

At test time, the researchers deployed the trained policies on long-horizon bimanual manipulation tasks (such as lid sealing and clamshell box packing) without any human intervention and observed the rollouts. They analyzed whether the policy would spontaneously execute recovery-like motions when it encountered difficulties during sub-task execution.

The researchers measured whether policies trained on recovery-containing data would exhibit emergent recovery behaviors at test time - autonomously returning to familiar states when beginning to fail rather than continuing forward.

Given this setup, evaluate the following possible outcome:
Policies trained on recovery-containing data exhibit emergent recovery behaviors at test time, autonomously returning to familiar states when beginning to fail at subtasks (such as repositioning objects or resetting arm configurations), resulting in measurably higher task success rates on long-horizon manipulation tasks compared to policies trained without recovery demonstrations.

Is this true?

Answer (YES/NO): YES